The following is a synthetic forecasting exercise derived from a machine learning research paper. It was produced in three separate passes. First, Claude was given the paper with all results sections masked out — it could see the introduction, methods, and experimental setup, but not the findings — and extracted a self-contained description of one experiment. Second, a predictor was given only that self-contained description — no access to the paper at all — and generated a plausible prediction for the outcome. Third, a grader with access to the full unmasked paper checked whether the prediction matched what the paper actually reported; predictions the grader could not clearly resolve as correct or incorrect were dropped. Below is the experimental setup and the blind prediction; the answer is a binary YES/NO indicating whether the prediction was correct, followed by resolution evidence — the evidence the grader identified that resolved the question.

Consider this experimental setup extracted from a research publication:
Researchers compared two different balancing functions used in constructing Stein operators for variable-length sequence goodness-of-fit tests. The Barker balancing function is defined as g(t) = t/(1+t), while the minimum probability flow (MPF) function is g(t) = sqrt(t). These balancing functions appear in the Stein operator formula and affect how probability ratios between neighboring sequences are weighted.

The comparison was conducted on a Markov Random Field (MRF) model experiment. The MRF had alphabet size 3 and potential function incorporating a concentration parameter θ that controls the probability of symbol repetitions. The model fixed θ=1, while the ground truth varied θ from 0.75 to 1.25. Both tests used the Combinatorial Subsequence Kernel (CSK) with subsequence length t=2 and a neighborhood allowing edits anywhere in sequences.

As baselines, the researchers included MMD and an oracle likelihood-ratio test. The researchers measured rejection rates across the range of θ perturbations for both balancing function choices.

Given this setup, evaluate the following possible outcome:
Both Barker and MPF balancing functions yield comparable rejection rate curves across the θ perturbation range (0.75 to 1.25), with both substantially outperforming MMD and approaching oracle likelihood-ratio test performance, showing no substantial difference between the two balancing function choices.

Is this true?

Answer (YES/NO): NO